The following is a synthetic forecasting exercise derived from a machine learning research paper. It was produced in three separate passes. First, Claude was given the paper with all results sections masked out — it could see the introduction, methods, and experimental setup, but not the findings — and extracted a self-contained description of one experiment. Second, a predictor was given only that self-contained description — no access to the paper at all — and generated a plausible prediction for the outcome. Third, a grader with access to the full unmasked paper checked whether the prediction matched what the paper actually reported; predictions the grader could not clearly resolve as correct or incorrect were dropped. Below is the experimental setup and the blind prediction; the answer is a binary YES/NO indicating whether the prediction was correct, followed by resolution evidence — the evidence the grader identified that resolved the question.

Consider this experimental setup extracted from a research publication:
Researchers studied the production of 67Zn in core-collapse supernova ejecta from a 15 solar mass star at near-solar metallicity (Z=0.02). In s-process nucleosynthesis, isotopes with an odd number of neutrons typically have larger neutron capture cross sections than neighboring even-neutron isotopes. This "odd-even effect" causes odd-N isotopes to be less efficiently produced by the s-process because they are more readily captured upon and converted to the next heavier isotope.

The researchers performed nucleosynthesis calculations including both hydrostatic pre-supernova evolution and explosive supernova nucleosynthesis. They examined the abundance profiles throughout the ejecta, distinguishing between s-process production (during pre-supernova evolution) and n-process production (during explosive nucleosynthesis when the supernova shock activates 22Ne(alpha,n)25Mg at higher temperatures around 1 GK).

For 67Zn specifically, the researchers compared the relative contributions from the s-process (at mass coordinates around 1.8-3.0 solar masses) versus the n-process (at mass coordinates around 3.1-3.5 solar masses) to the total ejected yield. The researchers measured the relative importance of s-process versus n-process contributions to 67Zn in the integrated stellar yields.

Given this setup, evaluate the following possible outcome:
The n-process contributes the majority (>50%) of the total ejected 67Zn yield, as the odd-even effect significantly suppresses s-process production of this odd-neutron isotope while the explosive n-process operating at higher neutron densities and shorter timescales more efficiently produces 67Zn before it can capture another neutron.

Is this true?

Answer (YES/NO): NO